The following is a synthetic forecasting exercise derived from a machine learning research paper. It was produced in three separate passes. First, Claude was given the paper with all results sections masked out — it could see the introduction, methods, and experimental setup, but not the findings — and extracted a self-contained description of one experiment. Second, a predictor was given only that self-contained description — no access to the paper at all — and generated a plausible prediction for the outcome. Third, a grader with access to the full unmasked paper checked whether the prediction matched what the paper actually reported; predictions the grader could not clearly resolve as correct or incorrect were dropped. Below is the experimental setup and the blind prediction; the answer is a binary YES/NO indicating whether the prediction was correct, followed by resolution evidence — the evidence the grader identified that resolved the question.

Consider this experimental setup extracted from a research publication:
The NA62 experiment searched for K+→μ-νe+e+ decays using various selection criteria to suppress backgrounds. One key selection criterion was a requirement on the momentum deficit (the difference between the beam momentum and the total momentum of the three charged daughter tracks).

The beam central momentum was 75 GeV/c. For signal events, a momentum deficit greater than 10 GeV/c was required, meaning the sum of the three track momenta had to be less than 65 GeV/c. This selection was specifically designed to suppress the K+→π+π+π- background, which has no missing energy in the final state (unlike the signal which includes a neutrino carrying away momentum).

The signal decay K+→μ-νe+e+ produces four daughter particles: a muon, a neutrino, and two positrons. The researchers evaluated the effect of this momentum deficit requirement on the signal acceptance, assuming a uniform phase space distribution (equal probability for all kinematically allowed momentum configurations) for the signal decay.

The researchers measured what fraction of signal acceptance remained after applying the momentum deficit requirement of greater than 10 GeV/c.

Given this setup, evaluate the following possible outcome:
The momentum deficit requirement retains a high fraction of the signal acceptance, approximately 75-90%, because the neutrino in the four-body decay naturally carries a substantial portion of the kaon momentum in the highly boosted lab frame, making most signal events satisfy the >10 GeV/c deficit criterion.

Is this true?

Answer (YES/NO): NO